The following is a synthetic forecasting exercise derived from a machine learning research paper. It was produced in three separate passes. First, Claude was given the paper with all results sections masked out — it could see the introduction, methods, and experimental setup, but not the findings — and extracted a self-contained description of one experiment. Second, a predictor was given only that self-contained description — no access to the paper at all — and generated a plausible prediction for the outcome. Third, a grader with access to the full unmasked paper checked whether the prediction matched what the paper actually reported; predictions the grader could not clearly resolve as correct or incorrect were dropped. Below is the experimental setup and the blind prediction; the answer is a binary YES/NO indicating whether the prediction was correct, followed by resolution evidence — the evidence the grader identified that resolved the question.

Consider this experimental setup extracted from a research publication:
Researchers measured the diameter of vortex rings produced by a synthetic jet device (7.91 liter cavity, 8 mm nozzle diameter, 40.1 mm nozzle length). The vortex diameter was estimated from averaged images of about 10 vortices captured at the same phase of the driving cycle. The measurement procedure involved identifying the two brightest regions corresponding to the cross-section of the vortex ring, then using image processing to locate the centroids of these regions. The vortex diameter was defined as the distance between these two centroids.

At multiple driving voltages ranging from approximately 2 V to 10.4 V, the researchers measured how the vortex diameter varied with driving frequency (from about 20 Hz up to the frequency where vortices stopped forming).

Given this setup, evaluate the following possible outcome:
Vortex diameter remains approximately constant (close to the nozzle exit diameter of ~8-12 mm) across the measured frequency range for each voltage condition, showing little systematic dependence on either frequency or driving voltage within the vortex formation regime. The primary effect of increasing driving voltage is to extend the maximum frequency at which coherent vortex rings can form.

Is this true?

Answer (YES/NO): NO